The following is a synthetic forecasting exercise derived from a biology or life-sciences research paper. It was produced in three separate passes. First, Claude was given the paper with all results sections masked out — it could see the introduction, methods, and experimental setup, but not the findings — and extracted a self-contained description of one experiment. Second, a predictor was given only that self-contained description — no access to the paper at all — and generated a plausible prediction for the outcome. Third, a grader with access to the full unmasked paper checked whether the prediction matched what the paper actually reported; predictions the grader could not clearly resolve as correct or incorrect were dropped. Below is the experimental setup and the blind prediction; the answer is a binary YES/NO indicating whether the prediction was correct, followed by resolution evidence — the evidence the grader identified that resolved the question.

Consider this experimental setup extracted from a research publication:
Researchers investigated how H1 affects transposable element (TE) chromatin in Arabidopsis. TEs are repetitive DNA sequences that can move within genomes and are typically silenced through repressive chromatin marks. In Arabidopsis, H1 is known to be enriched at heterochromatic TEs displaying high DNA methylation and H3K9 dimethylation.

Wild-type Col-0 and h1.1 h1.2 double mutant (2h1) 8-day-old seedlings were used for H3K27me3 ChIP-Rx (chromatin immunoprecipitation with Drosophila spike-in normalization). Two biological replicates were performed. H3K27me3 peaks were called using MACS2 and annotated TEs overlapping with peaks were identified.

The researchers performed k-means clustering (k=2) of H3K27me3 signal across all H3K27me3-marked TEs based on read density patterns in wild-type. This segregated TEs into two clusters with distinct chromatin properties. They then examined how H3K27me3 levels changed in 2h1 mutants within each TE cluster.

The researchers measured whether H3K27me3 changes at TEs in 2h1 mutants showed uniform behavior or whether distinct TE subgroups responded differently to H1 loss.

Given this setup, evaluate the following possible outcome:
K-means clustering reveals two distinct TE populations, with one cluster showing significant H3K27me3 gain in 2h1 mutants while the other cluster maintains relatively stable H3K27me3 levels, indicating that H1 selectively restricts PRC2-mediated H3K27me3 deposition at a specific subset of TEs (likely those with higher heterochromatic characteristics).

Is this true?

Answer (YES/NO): NO